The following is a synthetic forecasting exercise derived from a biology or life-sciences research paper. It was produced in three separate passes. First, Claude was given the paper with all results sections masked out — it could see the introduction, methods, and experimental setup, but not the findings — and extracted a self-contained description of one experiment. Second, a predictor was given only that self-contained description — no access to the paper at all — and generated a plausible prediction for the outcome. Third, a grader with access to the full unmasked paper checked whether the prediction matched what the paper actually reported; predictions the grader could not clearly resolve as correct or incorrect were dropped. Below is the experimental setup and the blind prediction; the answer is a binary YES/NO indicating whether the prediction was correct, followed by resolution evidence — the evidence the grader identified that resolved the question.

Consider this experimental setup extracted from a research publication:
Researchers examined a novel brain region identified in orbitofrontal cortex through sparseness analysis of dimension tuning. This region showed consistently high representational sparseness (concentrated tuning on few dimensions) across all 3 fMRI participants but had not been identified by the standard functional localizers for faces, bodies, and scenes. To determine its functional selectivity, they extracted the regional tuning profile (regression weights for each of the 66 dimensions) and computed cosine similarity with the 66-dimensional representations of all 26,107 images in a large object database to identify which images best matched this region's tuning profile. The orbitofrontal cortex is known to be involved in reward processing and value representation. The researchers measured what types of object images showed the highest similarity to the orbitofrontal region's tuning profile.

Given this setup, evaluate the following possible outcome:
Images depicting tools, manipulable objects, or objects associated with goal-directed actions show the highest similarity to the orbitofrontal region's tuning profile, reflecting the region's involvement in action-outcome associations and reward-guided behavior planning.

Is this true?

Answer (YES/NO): NO